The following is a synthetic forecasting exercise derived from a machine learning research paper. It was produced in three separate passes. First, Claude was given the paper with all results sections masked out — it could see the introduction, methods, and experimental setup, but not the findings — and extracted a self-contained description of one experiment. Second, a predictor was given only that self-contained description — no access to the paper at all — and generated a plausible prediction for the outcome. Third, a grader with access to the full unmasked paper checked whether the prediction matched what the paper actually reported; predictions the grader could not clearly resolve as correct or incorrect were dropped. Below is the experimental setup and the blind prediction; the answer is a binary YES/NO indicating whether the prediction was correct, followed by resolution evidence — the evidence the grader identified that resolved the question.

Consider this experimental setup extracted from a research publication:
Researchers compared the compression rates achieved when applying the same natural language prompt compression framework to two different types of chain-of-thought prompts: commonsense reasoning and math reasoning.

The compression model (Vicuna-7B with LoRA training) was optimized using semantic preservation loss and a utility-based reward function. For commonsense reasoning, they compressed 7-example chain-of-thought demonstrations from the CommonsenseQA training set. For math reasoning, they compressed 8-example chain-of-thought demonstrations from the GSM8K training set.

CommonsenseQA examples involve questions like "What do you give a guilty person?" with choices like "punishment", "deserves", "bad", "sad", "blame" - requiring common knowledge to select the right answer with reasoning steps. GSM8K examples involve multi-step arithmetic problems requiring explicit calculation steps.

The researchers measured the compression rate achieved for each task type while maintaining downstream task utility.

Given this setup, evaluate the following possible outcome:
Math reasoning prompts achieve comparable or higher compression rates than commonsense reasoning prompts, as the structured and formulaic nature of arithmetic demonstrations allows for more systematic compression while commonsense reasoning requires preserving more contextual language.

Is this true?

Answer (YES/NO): NO